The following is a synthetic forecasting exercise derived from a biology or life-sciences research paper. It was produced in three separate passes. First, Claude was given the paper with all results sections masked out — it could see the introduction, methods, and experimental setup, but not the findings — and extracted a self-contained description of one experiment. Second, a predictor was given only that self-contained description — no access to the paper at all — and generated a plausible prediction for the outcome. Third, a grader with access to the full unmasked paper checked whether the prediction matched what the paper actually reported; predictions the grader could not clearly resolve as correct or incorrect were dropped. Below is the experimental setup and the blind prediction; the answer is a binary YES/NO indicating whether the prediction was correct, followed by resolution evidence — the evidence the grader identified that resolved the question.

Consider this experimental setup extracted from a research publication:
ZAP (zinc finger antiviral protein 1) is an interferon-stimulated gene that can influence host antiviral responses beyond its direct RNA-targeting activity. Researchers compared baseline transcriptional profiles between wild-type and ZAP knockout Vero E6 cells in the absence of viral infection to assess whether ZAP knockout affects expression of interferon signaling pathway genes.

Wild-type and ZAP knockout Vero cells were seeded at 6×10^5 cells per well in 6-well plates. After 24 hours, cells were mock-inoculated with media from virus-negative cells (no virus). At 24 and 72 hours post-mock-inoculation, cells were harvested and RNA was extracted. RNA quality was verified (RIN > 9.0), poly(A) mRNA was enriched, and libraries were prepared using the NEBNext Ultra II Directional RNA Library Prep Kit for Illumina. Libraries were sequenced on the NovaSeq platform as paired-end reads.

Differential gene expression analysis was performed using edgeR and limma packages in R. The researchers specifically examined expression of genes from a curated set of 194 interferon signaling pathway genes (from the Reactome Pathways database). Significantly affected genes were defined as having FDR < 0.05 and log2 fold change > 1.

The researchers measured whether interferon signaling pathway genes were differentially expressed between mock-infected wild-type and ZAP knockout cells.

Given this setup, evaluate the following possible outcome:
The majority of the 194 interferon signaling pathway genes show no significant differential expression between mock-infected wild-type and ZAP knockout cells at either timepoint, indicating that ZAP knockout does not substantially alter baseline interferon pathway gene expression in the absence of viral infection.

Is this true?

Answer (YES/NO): YES